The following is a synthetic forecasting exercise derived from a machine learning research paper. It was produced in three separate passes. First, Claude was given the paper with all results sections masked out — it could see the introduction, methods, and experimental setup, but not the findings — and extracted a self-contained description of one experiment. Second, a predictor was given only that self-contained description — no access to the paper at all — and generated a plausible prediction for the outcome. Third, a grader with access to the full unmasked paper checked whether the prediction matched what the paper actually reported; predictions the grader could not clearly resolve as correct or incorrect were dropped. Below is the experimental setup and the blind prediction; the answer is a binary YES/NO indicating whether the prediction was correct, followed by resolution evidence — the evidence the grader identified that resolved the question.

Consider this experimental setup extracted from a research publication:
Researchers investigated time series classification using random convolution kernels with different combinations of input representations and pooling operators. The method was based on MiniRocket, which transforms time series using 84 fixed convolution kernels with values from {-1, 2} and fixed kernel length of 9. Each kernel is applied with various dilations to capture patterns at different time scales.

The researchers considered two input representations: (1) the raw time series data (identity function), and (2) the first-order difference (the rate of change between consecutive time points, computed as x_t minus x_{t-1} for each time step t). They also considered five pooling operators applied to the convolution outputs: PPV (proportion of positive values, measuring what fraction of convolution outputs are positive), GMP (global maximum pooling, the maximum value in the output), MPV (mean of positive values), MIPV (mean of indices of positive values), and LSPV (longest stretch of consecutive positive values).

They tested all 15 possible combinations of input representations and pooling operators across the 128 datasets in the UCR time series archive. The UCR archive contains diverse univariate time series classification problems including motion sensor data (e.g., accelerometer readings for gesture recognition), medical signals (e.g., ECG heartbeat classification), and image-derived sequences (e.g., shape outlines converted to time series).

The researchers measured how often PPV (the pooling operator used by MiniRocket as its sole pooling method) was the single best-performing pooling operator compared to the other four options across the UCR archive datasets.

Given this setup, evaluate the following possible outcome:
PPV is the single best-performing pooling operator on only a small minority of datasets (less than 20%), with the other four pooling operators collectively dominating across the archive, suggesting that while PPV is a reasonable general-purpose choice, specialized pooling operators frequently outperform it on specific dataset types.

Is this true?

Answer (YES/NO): NO